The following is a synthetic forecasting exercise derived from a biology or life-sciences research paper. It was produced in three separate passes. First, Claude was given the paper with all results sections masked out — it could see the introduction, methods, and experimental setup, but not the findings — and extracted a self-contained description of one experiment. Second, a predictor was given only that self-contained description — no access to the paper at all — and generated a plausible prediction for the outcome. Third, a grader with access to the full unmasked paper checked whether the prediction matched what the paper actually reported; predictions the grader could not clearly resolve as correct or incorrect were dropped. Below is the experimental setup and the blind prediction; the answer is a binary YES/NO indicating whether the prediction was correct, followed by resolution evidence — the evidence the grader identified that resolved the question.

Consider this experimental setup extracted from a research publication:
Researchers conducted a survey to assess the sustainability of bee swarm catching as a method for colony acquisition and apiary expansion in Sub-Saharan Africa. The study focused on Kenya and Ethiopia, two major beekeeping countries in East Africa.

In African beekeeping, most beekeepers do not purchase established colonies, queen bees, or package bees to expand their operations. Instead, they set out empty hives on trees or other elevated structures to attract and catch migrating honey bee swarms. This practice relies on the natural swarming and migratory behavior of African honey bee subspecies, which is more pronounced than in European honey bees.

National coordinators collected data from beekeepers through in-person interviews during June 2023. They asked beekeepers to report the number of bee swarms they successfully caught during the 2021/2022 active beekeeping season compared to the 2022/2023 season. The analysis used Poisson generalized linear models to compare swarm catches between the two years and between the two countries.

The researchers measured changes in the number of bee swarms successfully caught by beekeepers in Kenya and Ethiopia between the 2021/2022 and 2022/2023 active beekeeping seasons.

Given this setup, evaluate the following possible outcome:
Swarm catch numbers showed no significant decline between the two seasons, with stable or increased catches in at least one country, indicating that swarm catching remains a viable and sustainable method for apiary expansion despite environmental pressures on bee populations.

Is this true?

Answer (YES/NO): NO